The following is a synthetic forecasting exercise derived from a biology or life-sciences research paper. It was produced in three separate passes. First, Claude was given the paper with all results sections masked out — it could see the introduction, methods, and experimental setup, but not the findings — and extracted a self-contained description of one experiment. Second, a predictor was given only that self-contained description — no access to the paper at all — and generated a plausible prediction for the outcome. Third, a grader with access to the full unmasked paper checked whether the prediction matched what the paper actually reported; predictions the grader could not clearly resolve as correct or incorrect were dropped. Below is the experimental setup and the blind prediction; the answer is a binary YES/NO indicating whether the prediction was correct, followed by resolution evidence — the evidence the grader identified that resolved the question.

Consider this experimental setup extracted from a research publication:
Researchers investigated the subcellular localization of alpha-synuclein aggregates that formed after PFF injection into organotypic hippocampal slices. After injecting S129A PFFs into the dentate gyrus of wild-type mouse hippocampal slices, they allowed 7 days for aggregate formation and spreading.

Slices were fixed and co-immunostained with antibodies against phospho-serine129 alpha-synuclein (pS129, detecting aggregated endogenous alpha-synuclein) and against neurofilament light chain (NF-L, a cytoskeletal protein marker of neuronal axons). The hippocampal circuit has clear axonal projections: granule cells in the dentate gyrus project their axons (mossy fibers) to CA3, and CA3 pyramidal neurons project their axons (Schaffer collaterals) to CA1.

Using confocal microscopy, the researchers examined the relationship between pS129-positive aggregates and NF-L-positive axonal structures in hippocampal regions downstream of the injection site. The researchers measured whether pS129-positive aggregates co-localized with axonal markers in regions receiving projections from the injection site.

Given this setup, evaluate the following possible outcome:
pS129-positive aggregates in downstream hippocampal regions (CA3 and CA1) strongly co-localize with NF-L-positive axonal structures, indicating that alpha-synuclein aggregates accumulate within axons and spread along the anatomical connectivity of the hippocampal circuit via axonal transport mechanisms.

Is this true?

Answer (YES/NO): YES